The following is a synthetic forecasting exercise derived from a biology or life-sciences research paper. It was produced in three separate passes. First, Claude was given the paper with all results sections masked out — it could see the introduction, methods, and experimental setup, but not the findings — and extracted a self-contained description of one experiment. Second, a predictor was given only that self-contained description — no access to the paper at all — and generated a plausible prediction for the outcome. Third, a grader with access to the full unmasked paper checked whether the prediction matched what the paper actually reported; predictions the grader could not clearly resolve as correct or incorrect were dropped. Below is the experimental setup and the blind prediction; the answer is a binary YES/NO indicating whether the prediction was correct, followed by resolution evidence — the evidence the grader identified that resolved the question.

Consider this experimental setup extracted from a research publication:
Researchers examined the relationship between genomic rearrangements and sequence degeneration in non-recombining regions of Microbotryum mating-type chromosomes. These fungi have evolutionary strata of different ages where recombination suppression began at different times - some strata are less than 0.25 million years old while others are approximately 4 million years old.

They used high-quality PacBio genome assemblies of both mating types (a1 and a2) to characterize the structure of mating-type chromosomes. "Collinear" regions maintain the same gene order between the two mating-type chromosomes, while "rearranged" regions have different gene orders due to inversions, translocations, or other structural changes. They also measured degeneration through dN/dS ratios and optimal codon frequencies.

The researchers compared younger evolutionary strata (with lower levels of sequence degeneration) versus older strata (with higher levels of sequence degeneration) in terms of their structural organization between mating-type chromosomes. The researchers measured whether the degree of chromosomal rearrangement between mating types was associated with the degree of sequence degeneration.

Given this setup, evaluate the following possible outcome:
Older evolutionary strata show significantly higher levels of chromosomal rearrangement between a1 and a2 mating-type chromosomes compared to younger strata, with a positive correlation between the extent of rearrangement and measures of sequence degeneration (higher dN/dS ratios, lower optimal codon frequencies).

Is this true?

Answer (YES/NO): YES